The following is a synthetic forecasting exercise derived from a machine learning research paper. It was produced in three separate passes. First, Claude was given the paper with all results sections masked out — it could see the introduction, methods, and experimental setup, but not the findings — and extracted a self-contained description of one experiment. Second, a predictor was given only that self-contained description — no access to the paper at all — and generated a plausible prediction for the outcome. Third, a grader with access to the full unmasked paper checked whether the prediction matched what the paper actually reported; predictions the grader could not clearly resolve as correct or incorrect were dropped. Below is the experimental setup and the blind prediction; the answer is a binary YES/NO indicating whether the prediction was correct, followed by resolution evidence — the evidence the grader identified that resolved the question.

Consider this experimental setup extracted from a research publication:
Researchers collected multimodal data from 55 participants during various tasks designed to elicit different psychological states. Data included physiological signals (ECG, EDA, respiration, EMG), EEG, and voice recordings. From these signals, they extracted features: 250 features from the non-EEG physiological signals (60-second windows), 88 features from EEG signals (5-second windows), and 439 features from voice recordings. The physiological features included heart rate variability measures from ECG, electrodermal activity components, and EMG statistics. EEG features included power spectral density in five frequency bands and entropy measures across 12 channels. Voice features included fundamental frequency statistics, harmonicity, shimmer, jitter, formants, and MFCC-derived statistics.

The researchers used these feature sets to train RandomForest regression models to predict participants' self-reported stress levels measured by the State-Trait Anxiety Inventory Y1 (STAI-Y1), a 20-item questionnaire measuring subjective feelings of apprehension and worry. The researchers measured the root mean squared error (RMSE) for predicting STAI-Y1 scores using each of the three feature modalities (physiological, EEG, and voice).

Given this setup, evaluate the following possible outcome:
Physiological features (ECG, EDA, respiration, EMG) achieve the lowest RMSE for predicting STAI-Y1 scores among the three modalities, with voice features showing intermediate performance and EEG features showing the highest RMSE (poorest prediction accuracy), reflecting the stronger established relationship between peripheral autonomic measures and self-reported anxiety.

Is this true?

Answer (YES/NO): NO